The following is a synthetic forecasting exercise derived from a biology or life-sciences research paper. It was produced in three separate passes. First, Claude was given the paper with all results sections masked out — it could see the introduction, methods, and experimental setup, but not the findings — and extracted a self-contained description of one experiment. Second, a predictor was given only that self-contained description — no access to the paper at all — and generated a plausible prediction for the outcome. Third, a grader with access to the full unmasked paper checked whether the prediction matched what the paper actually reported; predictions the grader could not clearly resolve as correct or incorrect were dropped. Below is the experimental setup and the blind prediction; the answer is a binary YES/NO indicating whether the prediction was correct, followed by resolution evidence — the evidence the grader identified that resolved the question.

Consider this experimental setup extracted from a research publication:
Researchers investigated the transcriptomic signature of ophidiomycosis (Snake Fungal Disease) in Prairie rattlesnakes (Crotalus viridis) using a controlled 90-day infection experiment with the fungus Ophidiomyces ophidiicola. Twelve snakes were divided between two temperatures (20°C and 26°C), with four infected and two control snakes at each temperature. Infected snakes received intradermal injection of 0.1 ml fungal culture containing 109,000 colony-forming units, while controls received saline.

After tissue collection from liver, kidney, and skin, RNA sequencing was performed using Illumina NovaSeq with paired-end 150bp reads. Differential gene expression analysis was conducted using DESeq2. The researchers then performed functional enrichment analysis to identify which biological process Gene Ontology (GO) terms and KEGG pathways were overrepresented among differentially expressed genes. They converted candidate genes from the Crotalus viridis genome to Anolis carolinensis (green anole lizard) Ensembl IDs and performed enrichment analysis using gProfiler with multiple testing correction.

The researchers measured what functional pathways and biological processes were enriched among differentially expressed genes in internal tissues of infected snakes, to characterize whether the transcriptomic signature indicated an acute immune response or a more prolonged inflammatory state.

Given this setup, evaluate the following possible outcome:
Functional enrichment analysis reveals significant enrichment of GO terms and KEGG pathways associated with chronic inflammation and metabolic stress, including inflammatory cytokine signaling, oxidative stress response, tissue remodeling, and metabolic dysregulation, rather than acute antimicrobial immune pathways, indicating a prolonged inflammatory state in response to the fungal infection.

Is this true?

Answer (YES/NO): YES